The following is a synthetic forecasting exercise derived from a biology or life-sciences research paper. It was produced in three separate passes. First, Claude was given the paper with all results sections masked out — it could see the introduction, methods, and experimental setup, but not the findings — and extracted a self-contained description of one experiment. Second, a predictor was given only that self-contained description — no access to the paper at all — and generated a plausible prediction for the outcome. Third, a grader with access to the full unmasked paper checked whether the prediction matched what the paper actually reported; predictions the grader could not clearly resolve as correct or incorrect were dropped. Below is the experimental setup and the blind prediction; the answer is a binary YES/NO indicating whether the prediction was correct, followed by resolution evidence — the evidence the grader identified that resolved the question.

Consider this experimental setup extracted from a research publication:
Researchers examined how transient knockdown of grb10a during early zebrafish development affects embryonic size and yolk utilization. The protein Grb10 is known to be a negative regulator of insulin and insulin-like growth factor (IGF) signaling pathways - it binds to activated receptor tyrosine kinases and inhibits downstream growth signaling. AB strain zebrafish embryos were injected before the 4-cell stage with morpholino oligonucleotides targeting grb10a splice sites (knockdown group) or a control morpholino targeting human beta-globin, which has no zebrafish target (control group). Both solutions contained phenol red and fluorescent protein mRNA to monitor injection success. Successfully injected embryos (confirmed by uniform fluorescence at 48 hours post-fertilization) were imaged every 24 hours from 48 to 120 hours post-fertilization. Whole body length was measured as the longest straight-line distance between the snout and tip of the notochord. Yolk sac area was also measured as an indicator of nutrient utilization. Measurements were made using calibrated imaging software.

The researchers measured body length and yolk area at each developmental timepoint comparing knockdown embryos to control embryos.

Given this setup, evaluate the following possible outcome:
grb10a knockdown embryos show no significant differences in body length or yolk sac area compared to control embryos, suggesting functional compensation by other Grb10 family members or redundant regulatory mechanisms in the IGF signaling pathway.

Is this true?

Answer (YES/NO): NO